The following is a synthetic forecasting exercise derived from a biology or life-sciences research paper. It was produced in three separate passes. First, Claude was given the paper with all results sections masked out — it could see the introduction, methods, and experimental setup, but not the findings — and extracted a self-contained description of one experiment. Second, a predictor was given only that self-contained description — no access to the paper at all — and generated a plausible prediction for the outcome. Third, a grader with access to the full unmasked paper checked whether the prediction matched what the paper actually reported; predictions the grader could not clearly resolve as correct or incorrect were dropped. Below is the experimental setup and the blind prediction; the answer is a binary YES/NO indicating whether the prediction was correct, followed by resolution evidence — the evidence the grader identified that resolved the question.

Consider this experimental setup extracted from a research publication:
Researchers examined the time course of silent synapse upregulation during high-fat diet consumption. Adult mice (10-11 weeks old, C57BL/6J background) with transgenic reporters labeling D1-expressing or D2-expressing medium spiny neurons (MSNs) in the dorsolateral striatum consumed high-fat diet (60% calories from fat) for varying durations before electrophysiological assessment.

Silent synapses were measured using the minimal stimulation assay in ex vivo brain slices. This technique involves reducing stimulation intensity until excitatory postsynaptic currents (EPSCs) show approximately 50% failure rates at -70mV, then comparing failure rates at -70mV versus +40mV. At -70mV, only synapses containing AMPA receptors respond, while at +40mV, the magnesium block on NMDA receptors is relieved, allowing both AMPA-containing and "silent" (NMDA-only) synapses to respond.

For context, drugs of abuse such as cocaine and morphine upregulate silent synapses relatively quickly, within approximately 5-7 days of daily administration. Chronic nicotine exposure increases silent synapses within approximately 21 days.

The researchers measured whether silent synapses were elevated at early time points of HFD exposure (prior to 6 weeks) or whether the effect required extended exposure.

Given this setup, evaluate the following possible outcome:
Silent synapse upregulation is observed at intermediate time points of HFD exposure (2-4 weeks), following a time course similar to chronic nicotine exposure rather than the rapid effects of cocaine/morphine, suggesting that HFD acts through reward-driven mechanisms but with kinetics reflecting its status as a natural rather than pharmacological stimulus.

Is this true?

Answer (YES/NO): NO